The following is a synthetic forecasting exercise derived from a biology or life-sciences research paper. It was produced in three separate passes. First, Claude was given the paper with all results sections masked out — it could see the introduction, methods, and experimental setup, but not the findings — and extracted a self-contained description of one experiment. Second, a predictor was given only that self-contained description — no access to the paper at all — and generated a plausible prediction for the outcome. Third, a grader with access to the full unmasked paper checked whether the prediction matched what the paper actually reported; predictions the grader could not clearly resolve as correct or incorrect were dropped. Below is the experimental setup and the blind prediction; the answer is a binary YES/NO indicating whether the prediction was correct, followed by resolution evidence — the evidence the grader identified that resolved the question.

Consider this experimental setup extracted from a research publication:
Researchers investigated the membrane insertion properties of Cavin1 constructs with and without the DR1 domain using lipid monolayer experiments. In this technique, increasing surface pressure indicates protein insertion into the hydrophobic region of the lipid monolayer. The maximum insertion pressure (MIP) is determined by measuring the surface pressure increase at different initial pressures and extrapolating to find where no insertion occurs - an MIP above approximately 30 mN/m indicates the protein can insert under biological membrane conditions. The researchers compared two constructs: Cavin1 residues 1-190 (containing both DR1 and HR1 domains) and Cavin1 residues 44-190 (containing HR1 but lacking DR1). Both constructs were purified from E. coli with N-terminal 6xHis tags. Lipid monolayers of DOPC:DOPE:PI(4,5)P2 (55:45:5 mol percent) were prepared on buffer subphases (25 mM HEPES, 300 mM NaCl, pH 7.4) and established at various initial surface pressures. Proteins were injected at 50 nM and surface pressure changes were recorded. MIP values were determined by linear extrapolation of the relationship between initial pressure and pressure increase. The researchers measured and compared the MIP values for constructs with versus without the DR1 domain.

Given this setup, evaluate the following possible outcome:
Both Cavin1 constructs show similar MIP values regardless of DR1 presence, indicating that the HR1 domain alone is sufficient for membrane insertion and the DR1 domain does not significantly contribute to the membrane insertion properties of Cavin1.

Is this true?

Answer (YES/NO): NO